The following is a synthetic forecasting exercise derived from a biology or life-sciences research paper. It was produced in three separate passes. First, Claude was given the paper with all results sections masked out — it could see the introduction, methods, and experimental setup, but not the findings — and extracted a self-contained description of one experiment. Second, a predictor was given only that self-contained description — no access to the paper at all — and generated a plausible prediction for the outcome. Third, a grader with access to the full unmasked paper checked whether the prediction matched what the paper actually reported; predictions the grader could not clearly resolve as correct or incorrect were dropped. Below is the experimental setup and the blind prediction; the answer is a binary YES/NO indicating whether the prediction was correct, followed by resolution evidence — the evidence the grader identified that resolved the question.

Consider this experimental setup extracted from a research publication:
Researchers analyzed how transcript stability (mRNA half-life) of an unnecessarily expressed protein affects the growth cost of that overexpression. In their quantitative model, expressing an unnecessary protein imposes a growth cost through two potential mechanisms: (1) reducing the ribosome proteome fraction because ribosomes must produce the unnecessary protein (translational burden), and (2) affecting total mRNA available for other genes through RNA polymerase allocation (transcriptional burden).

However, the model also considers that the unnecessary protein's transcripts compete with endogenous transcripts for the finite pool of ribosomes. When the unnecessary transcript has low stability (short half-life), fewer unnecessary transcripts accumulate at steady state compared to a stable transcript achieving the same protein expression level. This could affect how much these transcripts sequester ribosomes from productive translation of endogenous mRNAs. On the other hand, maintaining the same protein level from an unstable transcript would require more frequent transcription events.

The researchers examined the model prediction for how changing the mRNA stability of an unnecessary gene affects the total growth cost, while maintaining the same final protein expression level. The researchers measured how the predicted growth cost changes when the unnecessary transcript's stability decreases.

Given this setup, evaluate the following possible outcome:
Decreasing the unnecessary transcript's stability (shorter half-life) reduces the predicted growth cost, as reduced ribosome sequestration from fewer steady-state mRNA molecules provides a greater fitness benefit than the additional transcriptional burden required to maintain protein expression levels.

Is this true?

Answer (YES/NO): NO